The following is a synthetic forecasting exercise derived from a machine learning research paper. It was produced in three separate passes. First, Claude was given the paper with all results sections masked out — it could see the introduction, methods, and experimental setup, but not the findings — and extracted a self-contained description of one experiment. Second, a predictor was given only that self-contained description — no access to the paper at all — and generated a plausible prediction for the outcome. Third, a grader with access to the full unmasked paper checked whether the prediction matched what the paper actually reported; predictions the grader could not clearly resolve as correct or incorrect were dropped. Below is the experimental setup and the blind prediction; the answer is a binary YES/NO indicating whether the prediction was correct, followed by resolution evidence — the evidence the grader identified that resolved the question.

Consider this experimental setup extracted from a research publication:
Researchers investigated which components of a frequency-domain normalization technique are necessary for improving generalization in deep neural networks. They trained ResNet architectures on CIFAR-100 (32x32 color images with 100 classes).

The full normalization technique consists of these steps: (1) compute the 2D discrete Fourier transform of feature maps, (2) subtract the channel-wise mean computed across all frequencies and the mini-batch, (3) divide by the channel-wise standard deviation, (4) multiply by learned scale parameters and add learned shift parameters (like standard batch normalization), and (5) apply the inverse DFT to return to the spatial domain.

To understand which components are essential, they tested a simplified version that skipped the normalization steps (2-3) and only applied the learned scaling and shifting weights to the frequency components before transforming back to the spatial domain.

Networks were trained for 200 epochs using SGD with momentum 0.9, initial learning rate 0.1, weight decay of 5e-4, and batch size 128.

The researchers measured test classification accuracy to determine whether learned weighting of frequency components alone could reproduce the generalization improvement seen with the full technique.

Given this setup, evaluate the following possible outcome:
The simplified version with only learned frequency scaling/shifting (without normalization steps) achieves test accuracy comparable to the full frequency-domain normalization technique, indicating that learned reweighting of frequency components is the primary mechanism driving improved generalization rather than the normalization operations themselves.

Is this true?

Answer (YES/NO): NO